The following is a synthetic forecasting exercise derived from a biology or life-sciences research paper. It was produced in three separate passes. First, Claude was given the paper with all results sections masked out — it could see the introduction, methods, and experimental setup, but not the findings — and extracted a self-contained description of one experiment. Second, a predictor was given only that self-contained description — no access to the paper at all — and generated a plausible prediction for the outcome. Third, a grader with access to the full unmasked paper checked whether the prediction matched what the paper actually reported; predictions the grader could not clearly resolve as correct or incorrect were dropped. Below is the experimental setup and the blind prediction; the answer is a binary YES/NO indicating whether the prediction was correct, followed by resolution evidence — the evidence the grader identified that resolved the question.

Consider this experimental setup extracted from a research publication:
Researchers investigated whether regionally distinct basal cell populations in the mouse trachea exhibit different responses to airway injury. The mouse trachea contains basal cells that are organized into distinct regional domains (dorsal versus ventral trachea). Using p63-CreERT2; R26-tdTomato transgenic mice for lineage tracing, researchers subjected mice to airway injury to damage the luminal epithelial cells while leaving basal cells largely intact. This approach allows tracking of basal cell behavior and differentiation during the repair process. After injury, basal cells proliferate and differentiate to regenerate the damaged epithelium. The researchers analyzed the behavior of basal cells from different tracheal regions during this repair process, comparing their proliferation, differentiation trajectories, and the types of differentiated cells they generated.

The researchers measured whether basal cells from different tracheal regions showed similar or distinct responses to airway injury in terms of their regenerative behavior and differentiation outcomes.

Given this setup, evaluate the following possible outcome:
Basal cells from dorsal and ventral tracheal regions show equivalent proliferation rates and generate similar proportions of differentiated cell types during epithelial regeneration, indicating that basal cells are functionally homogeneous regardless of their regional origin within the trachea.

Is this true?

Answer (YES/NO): NO